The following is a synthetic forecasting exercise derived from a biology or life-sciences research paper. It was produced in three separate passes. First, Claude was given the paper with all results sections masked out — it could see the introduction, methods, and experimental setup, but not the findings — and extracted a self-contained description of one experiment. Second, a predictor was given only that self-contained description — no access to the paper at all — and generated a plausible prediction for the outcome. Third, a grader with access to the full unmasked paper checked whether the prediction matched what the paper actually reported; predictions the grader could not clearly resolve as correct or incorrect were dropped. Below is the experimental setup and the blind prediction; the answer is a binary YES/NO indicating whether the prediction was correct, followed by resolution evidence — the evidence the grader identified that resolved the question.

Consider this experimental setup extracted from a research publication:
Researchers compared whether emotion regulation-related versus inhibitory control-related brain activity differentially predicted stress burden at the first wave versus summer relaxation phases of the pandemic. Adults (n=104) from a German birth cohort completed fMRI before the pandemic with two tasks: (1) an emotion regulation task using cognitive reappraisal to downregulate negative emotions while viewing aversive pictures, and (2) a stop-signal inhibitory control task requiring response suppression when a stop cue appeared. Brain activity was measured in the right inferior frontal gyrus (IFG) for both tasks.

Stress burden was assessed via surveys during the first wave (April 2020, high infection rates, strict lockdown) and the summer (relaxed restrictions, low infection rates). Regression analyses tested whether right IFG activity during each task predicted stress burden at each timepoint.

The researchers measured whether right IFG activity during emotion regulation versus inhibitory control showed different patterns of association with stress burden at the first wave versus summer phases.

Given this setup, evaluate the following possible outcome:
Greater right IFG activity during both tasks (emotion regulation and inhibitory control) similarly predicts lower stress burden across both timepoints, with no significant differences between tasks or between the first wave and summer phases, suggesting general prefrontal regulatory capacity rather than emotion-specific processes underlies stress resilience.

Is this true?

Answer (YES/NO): NO